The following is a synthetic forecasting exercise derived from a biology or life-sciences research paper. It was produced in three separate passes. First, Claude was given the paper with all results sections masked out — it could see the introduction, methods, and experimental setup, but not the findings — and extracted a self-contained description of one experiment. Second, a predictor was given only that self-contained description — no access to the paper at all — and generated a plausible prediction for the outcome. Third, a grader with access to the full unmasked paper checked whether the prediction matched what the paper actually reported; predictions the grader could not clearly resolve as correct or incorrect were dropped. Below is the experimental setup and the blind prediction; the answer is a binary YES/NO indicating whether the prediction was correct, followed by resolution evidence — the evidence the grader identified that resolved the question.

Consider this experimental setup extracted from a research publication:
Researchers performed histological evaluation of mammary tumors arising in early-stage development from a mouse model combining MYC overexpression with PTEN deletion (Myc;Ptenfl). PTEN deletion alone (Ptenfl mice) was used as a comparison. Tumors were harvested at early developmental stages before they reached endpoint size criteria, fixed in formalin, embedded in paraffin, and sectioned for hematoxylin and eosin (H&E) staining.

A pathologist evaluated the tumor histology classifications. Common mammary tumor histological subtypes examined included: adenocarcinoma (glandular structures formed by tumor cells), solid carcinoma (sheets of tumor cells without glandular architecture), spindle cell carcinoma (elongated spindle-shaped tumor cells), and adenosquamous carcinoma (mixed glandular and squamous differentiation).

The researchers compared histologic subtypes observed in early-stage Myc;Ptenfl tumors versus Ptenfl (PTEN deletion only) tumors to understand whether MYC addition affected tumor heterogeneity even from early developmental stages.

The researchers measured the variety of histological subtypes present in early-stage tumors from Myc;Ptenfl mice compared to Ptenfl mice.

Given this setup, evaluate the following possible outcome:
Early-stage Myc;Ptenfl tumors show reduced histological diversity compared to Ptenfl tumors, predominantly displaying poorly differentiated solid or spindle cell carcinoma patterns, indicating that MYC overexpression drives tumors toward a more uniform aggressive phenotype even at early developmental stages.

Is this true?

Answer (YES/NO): NO